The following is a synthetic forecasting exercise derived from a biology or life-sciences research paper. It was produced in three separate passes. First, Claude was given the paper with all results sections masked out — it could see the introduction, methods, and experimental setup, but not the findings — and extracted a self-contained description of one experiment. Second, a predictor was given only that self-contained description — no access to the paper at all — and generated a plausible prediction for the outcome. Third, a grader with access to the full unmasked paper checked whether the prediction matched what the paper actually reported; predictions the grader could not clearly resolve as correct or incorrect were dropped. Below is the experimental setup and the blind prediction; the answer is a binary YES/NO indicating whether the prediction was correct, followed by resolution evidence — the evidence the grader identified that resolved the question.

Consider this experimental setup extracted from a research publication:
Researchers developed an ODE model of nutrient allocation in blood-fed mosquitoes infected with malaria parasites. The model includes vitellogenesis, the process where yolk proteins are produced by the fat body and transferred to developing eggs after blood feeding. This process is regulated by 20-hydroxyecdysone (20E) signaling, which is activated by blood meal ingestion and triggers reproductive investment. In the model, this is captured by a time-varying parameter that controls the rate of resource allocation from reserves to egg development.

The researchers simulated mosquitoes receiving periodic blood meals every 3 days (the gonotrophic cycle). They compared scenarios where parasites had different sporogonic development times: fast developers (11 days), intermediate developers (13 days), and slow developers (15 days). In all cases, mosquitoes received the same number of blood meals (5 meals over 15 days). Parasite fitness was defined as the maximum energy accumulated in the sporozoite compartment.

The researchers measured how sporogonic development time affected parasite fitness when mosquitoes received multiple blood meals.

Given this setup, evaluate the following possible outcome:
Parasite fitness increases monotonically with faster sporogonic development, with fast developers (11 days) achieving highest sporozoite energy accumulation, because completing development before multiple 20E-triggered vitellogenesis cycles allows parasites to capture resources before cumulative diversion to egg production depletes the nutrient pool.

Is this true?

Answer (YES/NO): NO